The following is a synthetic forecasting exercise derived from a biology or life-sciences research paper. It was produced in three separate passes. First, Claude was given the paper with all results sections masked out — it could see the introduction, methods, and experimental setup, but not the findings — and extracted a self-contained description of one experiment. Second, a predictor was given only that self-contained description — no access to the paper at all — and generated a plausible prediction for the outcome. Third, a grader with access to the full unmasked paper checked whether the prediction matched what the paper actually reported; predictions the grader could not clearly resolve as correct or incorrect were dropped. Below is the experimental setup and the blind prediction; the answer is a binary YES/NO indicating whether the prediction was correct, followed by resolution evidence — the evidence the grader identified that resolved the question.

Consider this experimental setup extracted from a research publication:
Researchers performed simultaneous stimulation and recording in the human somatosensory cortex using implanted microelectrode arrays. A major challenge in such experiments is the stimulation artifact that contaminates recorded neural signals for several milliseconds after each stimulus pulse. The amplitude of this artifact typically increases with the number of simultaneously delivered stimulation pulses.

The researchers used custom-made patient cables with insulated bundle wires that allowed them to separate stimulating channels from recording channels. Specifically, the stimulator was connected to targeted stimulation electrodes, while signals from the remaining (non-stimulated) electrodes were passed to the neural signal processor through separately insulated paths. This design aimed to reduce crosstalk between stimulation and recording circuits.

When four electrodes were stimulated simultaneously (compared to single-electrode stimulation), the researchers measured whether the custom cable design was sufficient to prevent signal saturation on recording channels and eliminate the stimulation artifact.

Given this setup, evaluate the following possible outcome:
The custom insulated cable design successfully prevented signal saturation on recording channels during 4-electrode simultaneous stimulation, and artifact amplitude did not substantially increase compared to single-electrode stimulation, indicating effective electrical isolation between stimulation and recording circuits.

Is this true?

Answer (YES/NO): NO